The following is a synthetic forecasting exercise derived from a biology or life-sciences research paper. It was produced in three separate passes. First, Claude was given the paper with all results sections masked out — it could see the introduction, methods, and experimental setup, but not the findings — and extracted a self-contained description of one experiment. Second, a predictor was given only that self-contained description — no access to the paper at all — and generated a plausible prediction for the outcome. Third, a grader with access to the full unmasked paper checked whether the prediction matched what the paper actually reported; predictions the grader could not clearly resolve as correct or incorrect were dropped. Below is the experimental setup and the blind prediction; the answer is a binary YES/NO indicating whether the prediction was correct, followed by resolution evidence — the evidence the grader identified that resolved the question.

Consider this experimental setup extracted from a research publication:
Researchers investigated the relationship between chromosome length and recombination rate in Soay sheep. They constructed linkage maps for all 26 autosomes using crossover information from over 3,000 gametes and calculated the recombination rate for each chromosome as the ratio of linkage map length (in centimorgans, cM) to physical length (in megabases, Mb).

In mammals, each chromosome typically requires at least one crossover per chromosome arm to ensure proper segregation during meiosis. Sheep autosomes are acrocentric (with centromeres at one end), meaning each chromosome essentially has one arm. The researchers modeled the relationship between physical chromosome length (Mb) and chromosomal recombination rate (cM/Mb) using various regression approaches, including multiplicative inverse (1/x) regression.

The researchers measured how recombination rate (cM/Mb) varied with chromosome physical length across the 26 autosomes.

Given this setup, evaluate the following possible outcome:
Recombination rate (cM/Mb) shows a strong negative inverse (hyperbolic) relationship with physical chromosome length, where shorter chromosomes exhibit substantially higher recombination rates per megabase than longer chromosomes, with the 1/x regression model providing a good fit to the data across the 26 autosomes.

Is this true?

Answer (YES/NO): NO